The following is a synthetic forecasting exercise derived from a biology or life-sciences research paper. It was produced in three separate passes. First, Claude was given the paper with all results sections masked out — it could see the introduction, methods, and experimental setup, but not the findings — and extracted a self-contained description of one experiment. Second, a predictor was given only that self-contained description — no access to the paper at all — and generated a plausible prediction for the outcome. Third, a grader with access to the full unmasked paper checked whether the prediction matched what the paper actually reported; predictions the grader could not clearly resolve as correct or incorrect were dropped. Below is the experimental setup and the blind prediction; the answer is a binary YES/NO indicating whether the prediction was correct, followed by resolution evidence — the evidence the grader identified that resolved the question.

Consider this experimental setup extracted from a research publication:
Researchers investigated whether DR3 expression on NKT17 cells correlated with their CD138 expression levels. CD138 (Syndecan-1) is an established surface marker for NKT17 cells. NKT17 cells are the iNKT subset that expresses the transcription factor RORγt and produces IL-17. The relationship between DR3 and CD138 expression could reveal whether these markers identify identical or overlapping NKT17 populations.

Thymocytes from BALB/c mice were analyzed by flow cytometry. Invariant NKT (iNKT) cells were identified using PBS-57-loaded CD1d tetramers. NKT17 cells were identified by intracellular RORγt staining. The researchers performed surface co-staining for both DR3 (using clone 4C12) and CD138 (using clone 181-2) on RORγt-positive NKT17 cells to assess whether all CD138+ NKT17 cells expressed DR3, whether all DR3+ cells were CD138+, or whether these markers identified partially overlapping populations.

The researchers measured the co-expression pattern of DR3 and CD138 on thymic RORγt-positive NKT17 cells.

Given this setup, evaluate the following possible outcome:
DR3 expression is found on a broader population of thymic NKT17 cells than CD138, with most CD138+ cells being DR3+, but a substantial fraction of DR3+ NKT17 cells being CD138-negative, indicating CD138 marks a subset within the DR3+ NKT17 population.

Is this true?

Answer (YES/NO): NO